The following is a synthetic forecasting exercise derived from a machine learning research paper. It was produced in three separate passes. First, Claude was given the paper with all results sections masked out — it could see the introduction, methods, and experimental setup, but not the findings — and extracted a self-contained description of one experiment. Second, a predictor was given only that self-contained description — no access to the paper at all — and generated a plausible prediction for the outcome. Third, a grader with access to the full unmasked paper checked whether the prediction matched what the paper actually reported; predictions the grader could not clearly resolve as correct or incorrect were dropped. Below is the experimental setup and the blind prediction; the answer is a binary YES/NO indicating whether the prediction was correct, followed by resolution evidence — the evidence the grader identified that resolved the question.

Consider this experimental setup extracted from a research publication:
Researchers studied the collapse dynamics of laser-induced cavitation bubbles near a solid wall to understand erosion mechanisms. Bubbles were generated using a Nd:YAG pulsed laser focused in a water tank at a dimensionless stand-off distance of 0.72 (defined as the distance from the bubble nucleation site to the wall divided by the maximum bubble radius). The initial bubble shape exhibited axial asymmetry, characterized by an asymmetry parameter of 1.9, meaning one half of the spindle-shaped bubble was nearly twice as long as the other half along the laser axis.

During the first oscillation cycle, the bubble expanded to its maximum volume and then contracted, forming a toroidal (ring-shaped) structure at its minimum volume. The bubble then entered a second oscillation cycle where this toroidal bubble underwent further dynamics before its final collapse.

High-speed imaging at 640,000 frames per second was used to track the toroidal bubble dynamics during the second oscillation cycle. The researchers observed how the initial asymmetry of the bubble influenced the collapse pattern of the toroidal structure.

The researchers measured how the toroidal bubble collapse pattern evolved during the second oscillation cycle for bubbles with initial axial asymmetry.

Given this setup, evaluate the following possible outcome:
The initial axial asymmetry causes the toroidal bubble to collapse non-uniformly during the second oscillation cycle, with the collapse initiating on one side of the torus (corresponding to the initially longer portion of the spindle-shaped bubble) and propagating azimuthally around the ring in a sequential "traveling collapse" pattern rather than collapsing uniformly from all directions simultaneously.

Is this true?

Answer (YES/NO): NO